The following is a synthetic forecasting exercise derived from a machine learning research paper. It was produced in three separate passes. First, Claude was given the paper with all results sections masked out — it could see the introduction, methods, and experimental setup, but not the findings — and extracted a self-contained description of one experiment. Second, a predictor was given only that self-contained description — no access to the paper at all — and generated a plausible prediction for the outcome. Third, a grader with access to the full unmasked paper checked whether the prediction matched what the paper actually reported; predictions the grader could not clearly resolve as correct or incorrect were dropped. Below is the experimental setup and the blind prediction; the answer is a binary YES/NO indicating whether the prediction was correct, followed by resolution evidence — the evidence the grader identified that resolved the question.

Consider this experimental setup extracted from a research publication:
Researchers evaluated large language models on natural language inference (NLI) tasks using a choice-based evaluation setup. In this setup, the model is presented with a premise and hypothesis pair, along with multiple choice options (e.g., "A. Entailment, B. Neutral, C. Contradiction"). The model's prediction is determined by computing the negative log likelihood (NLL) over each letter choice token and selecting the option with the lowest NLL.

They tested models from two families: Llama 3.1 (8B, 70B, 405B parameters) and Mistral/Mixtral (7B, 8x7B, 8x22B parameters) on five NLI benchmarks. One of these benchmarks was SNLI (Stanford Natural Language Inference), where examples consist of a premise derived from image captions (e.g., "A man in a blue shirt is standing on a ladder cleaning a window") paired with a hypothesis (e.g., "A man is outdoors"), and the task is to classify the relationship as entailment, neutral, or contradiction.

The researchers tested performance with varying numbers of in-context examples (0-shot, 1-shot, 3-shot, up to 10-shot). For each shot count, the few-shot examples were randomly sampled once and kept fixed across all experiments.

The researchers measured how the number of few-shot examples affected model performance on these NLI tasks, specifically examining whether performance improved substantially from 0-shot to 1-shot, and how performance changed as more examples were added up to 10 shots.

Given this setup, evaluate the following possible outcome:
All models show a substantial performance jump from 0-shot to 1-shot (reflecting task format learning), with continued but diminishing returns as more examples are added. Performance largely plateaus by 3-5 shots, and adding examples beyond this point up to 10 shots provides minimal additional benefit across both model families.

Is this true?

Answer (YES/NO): YES